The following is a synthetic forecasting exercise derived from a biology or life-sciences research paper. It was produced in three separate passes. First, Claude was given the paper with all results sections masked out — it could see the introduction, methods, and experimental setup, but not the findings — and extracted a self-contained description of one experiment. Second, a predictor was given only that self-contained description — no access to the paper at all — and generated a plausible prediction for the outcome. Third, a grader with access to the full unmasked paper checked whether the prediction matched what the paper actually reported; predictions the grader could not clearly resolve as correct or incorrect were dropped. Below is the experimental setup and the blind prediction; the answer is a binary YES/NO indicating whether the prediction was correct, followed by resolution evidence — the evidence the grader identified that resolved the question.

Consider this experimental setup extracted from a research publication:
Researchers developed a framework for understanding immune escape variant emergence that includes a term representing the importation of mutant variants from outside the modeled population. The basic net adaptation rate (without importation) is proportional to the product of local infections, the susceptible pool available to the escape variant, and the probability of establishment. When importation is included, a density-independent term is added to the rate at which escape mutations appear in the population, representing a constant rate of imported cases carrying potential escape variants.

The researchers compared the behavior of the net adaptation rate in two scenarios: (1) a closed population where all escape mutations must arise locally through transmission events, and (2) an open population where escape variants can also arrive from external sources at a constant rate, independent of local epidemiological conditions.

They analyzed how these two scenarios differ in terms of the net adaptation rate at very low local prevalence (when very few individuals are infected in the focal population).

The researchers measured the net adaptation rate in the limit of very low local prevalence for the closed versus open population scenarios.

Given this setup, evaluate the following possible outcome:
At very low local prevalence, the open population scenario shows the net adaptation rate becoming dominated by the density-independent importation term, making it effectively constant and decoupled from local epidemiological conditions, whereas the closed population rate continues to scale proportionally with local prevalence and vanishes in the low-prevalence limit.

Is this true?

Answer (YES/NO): NO